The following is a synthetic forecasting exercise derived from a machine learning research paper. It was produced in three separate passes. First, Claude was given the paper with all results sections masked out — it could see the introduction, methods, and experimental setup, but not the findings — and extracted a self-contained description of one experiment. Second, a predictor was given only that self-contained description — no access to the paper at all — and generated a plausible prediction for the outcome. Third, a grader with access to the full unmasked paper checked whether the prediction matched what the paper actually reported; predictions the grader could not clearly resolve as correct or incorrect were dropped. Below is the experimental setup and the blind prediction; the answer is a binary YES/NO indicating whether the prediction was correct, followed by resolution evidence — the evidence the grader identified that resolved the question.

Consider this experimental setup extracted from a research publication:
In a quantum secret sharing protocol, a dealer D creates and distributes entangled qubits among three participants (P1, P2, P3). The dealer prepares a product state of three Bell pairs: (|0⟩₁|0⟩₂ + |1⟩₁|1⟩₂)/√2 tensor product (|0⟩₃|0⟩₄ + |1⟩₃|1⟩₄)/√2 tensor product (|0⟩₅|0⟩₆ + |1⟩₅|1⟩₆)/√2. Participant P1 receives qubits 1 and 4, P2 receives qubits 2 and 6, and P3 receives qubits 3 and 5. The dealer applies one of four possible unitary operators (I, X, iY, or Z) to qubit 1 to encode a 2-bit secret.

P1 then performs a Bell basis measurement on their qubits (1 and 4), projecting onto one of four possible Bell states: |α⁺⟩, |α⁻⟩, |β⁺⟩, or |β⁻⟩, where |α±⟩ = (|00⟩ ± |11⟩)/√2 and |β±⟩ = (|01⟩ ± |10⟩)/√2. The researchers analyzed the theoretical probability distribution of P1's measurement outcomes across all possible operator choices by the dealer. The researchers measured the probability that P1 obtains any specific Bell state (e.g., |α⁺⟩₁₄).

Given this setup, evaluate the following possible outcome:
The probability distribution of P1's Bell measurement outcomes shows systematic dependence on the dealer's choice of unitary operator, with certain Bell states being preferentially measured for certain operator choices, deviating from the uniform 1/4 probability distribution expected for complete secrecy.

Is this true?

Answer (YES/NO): NO